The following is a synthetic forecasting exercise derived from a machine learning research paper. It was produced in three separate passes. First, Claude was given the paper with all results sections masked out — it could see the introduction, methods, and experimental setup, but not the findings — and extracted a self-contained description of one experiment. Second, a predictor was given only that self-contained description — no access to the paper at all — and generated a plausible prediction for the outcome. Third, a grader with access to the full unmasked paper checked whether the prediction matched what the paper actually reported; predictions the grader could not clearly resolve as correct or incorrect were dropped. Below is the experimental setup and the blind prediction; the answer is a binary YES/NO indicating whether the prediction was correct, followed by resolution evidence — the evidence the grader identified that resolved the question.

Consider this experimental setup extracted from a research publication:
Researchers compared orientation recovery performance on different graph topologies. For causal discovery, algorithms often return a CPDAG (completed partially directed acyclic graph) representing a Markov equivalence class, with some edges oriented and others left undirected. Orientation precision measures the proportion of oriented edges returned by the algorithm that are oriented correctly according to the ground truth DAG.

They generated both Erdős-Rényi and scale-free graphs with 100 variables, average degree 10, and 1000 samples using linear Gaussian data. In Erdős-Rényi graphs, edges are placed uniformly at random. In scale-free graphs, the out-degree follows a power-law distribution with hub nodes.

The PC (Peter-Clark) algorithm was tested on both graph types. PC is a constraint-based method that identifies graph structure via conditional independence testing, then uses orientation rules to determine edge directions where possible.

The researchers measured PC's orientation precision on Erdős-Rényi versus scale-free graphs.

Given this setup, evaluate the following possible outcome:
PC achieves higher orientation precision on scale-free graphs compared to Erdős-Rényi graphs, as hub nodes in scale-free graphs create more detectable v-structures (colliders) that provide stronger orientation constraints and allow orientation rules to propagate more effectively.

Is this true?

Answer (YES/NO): NO